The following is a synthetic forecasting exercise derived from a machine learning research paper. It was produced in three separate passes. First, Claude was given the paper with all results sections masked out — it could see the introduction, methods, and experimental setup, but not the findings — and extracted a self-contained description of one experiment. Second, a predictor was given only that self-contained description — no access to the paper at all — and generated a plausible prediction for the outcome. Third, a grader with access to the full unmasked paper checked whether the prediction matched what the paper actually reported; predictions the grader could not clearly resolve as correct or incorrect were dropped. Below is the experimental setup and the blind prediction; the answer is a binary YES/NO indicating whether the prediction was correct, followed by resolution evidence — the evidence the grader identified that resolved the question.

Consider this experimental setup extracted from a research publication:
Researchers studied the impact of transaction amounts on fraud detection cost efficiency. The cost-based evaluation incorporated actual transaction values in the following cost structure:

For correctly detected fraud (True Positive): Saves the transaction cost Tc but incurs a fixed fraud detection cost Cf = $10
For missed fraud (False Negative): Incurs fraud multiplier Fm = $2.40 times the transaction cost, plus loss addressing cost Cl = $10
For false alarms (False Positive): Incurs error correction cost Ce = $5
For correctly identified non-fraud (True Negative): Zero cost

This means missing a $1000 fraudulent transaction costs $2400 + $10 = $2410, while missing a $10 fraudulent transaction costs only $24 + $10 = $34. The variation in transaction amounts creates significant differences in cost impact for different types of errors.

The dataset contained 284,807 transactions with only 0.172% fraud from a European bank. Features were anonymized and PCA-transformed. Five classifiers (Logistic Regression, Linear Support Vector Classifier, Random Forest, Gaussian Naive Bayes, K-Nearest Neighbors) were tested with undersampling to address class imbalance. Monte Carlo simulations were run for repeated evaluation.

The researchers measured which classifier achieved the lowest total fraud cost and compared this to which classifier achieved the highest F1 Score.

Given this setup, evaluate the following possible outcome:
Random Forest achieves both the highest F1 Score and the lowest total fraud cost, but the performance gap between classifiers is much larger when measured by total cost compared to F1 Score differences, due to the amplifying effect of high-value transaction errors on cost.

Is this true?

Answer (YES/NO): NO